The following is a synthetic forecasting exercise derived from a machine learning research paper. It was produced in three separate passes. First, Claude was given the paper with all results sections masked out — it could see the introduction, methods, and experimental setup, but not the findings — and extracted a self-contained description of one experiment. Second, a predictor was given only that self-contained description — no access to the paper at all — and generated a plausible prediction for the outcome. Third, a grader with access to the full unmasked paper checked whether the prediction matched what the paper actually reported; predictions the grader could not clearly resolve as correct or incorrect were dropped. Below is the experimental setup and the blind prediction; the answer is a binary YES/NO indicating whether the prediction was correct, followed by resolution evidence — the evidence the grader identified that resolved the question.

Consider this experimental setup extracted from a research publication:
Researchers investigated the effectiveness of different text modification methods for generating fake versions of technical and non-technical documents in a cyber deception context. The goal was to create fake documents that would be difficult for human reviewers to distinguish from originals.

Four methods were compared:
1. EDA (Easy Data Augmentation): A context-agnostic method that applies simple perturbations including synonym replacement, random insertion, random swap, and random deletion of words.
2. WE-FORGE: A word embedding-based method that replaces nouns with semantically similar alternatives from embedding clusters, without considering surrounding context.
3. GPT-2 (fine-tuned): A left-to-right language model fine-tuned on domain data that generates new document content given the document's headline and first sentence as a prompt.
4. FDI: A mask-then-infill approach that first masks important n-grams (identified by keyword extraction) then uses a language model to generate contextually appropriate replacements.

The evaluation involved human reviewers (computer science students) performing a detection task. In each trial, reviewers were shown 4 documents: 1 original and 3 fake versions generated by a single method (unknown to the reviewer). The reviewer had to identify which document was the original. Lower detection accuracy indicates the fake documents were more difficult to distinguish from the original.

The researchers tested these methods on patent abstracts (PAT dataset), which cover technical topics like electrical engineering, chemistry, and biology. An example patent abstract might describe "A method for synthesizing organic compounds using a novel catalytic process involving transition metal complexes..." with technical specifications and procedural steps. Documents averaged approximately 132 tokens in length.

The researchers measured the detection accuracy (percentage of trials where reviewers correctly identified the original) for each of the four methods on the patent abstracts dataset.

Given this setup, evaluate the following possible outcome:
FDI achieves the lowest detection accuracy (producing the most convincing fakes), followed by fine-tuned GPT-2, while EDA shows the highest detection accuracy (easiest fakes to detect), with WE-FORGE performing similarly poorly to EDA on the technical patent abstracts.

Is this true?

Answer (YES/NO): NO